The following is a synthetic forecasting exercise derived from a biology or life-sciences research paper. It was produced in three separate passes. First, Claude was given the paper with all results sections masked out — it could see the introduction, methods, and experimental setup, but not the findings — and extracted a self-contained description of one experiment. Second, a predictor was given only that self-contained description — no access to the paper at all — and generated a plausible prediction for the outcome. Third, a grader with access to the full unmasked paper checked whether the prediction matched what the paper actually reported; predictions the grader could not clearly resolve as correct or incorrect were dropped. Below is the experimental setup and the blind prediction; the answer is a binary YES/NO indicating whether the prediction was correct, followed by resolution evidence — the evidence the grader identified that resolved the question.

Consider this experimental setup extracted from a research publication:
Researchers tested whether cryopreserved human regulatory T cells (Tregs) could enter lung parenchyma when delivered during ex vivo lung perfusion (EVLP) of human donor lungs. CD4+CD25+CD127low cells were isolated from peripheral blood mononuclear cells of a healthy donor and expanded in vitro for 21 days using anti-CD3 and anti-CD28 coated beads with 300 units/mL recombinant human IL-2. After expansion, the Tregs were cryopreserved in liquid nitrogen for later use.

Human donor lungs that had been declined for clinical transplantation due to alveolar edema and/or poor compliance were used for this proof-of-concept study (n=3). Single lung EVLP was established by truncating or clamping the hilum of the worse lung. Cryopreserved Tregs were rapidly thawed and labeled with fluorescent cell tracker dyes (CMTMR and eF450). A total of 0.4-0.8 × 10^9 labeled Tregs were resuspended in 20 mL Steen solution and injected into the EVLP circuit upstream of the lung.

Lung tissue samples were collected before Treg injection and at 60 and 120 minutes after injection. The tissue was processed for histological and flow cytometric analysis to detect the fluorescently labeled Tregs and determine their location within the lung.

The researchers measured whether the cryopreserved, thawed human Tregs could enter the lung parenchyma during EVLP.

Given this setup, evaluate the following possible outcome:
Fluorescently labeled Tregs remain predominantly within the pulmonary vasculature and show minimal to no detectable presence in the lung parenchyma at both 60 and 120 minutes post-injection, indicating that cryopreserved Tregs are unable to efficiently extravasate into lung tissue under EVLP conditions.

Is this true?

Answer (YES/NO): NO